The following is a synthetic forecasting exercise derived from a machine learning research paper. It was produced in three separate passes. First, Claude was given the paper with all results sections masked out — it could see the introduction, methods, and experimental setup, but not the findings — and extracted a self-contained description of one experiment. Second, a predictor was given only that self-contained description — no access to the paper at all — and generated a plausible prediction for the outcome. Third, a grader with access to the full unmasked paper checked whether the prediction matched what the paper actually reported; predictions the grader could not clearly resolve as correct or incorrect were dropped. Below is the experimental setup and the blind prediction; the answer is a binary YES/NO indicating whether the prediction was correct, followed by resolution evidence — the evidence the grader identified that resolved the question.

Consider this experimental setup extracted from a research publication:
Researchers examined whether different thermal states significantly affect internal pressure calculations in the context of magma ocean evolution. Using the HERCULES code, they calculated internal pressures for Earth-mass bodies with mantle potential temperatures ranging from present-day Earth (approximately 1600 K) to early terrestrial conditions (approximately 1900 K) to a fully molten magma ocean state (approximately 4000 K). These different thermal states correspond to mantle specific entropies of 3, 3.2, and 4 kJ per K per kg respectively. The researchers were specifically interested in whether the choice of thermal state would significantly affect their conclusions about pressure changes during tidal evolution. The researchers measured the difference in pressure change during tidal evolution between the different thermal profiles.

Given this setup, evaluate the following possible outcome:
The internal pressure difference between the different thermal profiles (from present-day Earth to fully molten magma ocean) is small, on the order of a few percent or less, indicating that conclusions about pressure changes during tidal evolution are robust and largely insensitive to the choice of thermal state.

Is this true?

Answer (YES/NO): YES